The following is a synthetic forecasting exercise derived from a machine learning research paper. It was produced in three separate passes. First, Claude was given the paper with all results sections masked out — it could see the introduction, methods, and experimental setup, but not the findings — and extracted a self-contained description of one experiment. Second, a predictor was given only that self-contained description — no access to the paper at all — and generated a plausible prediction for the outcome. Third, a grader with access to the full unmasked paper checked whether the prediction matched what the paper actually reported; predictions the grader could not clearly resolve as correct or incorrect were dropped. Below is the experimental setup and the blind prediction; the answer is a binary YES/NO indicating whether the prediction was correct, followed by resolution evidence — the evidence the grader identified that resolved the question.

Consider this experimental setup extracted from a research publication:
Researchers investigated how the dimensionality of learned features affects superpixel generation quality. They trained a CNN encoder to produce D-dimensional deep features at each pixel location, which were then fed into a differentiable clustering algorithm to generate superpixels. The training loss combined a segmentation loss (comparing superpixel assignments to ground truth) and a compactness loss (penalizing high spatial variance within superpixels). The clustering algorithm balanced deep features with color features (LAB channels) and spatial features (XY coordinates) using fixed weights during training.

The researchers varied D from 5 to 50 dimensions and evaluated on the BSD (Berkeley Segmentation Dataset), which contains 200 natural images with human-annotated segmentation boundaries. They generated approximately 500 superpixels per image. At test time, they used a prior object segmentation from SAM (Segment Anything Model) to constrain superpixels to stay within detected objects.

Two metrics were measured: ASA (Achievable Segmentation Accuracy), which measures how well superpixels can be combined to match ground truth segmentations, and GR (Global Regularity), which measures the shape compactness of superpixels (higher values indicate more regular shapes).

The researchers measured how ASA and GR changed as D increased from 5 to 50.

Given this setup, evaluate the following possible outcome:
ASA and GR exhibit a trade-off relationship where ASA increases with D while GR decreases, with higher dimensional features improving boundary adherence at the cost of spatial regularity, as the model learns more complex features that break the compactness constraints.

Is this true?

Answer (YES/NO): YES